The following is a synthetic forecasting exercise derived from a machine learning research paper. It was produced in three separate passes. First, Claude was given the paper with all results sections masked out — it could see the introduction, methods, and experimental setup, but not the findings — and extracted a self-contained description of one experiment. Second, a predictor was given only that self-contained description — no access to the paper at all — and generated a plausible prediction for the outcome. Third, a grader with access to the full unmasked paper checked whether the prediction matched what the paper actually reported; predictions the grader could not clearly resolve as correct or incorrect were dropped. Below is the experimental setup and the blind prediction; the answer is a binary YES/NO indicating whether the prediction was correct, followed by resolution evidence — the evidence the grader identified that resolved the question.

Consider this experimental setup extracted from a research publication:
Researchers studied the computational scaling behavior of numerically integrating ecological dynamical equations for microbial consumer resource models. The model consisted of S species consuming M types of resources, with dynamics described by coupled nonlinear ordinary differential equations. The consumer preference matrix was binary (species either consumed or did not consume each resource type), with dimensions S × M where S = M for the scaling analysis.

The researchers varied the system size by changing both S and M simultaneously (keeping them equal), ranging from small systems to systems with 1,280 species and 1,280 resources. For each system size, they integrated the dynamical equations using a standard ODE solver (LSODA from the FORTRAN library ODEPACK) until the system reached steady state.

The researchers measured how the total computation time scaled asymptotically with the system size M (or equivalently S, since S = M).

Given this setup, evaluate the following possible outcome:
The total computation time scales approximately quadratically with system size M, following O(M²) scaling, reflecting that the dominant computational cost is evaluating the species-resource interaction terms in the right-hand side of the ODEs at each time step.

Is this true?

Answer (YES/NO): NO